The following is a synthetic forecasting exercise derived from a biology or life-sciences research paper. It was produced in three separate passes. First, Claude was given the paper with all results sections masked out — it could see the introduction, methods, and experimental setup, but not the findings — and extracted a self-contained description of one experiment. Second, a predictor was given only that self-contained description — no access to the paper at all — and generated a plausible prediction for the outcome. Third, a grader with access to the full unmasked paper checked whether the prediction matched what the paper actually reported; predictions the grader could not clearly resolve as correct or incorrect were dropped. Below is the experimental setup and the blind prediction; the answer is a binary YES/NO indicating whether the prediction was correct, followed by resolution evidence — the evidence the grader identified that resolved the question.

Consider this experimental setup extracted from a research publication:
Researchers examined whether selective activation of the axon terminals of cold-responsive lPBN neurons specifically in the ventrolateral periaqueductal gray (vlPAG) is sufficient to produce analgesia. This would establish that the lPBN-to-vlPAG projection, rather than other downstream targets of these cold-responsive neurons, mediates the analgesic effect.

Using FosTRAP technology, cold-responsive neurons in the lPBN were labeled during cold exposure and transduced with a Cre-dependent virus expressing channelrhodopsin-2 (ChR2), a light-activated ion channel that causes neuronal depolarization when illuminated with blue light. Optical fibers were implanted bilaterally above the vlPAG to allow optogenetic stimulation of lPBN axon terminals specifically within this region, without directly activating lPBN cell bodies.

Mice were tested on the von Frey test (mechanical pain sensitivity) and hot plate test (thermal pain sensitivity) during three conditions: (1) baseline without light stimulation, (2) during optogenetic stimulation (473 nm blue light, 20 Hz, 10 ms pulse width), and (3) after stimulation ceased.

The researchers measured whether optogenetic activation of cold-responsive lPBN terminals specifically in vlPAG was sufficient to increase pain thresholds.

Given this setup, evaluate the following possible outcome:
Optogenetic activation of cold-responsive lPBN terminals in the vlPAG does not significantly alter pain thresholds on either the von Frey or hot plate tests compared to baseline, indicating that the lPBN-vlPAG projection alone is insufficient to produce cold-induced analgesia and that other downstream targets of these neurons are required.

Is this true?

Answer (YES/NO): NO